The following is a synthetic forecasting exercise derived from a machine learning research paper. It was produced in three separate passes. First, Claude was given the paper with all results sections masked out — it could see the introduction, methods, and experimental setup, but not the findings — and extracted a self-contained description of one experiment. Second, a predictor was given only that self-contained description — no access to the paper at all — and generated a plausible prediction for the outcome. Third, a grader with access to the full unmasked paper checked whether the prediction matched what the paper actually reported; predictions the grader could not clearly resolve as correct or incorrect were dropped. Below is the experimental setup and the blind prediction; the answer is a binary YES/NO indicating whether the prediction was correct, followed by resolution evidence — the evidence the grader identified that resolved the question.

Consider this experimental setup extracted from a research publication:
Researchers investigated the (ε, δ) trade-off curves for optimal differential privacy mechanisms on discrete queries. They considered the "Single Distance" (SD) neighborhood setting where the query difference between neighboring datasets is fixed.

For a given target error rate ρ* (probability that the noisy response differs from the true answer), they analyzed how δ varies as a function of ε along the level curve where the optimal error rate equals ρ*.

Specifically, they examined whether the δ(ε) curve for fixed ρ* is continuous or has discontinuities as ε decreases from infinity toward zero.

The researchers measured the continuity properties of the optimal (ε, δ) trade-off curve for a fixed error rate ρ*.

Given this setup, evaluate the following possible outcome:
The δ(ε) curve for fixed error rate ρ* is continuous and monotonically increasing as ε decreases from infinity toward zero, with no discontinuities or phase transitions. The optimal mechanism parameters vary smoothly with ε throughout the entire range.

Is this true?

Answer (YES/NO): NO